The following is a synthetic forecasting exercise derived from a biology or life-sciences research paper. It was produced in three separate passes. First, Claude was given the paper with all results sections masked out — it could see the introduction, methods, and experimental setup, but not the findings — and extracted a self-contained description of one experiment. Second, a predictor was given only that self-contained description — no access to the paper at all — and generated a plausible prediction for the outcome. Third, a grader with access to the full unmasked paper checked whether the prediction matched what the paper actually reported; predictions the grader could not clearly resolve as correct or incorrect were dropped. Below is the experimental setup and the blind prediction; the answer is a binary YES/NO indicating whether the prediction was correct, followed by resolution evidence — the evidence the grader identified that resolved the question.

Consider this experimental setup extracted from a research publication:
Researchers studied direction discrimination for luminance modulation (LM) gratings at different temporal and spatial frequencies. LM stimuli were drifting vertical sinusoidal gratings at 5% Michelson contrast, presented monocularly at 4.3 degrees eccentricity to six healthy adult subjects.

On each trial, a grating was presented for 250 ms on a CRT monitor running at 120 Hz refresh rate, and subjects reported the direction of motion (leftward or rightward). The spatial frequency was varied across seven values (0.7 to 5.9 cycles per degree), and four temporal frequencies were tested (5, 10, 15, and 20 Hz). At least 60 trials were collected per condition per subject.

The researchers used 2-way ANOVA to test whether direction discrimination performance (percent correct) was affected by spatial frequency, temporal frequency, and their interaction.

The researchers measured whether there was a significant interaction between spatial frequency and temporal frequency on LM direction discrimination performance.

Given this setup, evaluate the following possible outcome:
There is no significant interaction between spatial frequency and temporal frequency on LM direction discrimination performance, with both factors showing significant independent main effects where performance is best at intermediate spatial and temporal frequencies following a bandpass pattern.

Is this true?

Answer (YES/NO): NO